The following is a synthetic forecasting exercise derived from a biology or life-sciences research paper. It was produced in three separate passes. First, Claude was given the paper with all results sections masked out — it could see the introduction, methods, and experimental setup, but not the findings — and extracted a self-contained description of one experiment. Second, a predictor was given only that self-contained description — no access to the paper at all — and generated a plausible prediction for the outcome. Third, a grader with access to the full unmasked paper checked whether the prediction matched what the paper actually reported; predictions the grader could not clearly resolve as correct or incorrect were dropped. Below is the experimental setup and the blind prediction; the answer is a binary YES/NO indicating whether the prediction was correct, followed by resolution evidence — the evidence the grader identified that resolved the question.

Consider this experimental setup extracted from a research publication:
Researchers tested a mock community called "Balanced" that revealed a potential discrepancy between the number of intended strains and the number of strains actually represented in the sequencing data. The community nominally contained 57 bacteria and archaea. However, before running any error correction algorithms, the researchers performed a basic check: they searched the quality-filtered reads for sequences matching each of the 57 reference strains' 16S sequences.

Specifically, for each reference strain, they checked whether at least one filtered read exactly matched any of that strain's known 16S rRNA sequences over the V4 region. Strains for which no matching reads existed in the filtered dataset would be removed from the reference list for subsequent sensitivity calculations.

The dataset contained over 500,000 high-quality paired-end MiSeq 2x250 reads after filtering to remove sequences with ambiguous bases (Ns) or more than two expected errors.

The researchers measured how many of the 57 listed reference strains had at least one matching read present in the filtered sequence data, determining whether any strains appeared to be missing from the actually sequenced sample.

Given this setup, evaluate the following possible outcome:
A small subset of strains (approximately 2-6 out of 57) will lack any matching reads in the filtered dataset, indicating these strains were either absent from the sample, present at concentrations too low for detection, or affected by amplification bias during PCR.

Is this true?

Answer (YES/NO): YES